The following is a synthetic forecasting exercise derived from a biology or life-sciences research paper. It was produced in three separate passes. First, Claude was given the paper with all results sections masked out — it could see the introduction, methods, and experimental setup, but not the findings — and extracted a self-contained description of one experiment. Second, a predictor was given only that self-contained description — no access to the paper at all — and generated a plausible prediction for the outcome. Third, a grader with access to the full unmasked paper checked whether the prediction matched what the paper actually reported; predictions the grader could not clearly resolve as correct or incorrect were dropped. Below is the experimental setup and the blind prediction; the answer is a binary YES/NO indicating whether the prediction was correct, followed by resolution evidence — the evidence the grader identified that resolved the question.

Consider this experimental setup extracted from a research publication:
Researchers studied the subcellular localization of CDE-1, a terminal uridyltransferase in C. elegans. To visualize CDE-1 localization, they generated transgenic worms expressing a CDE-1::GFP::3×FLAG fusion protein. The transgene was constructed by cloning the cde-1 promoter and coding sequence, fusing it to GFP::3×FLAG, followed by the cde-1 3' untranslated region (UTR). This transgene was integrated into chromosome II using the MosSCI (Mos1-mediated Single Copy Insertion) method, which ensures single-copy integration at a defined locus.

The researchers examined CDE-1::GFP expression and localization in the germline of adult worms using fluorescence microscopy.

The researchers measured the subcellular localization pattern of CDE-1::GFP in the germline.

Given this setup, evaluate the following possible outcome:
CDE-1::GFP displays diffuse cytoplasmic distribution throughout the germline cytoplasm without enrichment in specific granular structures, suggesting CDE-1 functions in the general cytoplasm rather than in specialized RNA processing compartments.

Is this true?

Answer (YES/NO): NO